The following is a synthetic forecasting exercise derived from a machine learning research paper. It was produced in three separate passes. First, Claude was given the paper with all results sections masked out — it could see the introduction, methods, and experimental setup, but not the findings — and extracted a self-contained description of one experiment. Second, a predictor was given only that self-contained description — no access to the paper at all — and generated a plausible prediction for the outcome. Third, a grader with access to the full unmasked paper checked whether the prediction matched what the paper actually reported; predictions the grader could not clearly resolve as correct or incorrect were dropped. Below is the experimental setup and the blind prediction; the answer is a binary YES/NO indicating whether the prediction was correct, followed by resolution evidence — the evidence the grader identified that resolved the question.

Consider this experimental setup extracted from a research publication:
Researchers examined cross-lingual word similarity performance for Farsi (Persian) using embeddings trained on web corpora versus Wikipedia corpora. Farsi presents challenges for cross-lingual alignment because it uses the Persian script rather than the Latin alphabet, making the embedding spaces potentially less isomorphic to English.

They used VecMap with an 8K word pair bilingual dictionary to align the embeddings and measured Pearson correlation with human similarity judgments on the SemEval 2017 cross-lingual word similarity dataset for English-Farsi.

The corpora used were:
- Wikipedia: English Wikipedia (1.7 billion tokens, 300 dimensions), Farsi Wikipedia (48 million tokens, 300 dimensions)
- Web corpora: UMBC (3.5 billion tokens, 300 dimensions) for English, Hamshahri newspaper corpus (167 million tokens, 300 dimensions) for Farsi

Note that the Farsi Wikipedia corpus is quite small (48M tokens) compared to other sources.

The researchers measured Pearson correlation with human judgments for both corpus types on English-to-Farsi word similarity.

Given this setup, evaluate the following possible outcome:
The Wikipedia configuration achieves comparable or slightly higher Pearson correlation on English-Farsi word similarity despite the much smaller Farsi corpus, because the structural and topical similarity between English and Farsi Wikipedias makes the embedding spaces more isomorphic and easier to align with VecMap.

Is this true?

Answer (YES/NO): NO